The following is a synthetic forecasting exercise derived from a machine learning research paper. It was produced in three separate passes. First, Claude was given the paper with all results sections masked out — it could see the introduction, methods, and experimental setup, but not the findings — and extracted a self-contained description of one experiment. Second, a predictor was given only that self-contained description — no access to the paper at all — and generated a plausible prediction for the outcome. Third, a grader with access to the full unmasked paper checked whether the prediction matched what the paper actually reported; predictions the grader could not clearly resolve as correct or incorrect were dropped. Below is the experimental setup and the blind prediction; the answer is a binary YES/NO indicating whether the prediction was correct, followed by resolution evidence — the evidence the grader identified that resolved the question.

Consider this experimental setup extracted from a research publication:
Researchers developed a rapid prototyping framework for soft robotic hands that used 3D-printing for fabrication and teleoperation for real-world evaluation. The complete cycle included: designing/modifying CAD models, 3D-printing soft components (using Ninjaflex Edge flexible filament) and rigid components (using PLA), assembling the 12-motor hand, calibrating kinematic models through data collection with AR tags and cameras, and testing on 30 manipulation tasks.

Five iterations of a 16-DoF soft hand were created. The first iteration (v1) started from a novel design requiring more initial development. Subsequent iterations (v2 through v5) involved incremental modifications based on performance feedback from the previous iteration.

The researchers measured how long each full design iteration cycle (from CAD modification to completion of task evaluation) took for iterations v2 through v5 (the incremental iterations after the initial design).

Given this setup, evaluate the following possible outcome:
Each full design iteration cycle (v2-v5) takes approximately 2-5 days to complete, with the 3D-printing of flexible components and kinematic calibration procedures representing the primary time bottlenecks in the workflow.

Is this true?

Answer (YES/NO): NO